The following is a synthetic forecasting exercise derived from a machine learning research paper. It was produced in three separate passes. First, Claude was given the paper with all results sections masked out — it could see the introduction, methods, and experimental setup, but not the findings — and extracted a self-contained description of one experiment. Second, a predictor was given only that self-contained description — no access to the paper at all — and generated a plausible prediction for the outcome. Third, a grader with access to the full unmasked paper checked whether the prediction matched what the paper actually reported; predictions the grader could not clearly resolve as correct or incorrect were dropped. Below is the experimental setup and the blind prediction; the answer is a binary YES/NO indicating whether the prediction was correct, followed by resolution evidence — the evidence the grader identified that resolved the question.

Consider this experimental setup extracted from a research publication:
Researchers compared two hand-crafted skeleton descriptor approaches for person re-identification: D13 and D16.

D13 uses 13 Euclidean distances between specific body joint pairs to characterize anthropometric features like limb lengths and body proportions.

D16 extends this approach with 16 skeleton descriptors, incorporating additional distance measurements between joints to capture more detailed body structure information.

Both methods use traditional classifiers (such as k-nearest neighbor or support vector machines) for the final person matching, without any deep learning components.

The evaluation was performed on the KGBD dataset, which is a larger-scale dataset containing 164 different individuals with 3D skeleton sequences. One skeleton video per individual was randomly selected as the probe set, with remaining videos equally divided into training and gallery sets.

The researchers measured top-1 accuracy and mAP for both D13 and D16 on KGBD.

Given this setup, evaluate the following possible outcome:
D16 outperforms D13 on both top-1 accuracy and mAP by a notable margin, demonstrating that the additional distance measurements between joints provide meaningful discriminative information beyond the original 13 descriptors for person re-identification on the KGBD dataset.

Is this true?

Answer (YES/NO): YES